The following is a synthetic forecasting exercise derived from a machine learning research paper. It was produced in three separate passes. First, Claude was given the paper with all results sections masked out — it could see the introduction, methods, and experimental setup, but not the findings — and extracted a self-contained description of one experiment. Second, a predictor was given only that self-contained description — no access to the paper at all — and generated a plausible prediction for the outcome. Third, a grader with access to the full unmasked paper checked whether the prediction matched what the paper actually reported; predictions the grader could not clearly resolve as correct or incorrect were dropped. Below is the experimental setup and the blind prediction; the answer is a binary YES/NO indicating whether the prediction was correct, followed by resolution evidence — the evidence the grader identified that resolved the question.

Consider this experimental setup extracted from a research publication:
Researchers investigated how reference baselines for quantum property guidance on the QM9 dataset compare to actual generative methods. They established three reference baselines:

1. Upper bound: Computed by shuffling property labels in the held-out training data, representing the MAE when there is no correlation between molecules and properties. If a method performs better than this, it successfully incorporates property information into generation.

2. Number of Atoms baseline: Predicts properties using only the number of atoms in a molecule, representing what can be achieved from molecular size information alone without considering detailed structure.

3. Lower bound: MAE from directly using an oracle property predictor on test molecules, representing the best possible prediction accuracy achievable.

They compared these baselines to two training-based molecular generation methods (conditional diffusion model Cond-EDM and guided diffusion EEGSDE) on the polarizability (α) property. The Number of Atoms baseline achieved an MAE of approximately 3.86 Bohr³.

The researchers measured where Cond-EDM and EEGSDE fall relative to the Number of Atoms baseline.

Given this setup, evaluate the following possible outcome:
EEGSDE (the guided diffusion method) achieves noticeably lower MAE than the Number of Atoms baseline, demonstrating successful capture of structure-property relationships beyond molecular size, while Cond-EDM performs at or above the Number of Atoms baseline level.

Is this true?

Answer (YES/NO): NO